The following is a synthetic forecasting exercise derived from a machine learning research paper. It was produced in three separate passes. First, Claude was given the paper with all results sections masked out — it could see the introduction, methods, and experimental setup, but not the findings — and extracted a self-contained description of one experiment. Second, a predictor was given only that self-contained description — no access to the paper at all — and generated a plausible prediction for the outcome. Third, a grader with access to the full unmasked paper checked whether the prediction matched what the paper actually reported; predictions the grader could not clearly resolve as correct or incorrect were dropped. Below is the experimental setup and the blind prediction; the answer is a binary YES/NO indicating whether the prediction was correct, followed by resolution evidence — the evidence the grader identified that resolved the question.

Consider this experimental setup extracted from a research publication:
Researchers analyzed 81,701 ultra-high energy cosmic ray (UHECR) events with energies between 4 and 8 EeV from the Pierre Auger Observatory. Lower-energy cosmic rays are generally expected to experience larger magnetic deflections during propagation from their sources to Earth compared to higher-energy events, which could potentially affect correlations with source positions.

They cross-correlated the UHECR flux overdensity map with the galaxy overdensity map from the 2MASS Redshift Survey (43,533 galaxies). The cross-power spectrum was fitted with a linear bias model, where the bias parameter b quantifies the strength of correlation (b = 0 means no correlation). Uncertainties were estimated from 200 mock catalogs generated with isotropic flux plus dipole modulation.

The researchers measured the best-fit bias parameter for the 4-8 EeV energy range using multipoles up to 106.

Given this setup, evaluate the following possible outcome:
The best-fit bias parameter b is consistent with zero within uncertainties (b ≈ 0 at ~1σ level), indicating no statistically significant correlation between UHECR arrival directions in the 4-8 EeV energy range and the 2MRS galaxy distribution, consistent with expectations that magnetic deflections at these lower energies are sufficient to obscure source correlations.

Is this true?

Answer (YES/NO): YES